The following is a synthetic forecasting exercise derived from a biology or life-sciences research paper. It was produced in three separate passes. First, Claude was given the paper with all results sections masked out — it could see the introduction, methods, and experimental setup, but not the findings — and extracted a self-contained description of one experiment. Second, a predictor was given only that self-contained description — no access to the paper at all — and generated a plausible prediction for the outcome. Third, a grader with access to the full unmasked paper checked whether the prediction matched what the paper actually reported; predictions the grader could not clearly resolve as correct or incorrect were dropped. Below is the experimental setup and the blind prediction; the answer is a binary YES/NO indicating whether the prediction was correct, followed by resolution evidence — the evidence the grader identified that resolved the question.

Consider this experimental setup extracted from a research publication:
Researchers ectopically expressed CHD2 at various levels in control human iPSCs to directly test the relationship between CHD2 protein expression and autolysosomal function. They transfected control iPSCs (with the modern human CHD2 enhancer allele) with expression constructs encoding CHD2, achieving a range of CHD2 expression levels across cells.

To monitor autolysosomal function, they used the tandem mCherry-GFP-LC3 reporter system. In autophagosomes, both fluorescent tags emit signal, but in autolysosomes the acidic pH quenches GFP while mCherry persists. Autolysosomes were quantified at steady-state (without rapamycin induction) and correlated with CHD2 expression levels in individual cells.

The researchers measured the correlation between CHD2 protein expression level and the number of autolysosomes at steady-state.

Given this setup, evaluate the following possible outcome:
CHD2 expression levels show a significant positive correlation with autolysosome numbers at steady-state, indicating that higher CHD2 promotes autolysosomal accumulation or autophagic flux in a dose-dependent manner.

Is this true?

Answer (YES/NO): YES